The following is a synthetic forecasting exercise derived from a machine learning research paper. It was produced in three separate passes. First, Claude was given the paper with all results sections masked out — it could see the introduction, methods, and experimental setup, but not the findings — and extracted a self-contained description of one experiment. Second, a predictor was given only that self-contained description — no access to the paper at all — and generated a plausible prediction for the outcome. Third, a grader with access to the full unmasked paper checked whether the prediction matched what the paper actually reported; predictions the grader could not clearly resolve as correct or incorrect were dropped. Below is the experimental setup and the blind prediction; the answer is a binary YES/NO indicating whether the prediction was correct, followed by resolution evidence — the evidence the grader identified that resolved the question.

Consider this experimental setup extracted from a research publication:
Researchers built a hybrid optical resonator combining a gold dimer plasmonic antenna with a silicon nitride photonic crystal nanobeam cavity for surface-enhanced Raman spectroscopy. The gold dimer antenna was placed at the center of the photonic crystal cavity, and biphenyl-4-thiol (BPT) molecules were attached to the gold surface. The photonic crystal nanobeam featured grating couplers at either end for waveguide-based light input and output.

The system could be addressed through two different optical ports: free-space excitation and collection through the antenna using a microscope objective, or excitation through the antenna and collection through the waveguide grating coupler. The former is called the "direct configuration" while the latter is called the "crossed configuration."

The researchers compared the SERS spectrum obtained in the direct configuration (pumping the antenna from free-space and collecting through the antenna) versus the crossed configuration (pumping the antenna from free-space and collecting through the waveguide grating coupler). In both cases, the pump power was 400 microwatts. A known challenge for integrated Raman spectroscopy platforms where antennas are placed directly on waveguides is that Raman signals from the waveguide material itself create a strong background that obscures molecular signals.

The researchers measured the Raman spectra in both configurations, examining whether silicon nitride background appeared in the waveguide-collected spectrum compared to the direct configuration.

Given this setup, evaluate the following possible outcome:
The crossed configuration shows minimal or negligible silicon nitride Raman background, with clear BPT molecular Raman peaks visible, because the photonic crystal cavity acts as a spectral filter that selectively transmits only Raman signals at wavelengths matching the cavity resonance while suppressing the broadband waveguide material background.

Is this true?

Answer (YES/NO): YES